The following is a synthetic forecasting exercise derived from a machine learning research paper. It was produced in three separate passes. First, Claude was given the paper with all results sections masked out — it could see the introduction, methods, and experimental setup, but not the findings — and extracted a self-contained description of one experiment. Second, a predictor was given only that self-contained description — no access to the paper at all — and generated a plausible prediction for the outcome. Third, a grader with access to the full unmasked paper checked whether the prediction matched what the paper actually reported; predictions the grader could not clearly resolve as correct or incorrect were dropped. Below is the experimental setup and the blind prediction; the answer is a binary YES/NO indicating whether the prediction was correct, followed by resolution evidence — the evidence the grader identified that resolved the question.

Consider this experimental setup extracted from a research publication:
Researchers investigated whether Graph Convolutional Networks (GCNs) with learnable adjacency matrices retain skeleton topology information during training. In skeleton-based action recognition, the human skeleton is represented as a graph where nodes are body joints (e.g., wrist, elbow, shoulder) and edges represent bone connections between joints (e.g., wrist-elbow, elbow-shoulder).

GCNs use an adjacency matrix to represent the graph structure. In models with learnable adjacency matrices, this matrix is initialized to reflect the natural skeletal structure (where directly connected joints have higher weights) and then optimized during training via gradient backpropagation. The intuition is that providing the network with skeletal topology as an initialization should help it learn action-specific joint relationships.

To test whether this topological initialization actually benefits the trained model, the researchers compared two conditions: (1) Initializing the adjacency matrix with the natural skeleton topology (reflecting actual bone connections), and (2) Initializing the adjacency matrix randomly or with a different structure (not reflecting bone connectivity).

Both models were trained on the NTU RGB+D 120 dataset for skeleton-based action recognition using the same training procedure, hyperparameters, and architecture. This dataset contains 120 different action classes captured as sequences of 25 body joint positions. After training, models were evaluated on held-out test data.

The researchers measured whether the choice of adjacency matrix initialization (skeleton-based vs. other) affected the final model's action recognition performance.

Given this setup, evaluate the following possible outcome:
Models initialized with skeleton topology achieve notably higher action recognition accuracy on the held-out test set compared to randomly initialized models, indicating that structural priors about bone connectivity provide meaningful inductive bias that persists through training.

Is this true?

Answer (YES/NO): NO